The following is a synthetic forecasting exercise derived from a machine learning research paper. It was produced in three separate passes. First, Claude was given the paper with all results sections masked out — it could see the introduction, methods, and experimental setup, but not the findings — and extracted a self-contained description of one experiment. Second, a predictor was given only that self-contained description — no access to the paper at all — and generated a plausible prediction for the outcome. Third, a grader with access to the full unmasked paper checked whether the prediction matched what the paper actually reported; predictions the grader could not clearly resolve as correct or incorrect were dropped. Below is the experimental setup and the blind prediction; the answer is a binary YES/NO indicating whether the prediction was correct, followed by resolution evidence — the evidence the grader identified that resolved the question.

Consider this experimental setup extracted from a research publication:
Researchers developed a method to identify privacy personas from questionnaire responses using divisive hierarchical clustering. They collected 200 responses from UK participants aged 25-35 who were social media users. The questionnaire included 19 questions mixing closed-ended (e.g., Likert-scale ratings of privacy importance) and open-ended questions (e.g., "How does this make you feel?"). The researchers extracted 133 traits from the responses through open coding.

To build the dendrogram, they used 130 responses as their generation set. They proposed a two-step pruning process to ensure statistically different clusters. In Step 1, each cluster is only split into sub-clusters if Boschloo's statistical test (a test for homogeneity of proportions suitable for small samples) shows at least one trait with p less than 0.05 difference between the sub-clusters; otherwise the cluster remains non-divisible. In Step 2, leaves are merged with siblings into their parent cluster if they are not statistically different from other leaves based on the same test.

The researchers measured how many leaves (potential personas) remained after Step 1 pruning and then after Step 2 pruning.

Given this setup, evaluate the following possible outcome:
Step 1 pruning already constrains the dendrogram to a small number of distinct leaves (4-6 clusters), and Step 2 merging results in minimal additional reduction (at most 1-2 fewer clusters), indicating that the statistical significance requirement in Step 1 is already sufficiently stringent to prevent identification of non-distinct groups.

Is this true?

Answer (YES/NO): NO